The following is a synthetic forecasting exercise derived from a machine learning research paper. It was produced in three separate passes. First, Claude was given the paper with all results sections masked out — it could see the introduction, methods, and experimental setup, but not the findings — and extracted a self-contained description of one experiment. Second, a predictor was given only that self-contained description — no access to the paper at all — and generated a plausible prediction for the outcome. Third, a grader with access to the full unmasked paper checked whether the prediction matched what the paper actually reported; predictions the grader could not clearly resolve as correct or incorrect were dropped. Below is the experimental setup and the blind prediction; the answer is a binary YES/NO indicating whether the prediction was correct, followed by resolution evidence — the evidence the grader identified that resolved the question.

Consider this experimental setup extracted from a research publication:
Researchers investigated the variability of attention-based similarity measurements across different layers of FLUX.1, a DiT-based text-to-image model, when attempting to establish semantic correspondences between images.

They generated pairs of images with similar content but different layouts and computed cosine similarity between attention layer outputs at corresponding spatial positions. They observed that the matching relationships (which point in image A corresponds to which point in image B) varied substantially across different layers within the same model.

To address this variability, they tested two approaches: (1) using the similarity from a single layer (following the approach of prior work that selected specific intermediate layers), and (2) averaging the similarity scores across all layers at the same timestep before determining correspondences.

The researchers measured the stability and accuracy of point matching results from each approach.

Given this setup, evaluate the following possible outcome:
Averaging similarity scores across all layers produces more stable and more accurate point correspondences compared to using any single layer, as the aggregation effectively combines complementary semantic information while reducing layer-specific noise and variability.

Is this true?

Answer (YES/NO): YES